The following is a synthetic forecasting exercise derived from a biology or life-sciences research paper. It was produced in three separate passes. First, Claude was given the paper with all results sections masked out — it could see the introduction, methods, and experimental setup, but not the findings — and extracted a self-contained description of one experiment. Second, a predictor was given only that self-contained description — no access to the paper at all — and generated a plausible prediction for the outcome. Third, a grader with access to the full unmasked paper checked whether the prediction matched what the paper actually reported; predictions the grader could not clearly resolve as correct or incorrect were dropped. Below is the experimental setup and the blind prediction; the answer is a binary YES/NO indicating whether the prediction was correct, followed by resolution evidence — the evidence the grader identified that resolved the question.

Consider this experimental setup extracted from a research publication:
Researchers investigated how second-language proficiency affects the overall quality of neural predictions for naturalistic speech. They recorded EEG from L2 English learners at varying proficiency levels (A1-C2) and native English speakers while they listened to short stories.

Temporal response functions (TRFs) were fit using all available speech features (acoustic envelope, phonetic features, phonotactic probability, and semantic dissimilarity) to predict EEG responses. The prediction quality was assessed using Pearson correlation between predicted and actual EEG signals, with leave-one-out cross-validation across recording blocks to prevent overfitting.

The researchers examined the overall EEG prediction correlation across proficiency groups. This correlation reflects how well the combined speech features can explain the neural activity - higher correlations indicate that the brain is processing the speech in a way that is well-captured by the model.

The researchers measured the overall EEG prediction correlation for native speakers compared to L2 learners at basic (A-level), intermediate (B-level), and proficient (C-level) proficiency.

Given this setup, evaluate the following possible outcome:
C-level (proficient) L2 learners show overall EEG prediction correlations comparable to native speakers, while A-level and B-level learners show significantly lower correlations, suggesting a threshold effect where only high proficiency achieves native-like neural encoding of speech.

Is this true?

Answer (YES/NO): NO